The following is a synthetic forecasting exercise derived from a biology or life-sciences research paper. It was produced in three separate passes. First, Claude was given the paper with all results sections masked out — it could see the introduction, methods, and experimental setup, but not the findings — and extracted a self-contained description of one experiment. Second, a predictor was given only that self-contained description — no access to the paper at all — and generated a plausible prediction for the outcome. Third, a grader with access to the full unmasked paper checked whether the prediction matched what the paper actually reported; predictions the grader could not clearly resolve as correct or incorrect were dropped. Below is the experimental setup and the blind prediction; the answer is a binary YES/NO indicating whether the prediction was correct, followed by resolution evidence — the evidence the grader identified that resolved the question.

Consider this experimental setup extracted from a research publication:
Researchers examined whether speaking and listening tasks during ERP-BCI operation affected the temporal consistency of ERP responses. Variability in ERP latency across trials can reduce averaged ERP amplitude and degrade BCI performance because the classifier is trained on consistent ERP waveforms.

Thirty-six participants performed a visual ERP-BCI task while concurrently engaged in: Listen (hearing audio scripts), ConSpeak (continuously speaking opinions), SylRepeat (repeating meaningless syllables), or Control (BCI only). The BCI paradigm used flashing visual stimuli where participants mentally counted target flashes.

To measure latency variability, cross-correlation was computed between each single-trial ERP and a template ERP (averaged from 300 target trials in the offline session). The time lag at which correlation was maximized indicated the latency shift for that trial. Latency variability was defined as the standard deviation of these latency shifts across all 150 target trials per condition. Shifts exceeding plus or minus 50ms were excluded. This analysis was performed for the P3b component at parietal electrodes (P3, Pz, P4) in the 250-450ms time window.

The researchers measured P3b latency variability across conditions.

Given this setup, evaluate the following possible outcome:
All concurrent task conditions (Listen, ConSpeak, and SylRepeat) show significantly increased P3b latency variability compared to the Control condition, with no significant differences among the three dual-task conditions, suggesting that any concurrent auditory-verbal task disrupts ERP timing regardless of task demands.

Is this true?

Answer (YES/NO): NO